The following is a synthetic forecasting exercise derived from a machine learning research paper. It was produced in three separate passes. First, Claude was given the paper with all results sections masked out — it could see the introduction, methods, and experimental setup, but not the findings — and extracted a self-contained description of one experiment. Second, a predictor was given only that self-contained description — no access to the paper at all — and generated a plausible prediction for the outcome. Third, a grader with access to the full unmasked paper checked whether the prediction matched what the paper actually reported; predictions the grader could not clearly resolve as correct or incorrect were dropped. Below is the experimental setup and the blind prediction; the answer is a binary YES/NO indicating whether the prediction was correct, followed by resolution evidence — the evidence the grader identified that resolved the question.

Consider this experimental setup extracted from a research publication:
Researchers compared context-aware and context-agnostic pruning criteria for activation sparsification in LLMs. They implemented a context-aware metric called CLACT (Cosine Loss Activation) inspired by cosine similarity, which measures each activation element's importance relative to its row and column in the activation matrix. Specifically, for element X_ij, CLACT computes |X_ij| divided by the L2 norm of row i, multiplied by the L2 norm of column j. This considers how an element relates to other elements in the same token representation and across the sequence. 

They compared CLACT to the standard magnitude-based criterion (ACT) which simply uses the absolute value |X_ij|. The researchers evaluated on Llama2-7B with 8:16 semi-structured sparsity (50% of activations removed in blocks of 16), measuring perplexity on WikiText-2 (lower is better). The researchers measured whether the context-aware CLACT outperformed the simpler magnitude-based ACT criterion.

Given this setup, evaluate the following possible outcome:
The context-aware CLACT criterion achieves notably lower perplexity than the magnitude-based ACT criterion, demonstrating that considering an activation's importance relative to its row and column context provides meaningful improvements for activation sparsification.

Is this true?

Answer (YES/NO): YES